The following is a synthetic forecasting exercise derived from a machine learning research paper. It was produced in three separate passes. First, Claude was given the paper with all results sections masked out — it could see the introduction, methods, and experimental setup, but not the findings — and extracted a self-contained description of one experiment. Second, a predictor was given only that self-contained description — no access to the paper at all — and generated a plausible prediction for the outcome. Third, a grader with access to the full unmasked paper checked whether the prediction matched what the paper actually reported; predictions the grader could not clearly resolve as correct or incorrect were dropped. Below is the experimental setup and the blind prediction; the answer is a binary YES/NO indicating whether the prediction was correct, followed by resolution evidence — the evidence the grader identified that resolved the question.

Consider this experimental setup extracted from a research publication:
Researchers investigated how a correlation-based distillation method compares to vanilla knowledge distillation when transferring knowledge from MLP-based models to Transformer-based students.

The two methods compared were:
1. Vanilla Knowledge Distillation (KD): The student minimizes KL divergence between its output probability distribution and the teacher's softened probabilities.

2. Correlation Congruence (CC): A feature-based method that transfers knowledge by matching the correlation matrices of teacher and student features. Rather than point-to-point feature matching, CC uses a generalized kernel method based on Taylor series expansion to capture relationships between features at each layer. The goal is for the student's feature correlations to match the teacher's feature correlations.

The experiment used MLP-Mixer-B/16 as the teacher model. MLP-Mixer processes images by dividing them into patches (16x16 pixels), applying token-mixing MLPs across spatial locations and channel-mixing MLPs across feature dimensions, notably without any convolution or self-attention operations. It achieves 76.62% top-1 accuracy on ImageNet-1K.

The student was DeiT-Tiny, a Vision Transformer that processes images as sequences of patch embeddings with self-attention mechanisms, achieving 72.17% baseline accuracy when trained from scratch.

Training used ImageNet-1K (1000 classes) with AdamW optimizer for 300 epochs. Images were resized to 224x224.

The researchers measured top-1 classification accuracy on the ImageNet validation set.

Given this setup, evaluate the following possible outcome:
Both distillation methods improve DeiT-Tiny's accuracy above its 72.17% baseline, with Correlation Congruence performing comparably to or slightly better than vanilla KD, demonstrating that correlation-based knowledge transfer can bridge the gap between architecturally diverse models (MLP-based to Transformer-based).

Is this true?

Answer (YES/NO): NO